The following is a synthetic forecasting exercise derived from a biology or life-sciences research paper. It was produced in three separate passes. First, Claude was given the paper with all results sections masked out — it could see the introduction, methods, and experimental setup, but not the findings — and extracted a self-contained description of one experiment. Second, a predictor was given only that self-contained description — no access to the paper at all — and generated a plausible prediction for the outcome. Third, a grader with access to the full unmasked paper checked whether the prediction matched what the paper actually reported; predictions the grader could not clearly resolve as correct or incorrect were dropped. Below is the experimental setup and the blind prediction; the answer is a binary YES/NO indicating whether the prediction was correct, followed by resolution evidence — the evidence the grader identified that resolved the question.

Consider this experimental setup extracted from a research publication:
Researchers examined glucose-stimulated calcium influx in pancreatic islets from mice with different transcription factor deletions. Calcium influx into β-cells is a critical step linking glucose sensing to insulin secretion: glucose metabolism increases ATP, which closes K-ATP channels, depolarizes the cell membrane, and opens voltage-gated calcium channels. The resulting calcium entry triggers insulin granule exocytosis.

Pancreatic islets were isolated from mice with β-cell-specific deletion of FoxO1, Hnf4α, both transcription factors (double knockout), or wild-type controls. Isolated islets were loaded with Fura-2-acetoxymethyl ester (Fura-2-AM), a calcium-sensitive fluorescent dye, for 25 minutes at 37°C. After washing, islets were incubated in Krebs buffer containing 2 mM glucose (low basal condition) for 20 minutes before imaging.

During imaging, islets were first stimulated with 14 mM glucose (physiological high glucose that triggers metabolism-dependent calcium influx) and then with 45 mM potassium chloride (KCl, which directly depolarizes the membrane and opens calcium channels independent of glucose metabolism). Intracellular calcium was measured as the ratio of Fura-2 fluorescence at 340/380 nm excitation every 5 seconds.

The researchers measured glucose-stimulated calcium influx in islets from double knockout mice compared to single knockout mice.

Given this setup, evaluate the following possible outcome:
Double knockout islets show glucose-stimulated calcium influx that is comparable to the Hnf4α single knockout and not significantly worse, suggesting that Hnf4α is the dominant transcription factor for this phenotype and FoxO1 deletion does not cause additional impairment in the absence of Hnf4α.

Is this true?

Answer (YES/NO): NO